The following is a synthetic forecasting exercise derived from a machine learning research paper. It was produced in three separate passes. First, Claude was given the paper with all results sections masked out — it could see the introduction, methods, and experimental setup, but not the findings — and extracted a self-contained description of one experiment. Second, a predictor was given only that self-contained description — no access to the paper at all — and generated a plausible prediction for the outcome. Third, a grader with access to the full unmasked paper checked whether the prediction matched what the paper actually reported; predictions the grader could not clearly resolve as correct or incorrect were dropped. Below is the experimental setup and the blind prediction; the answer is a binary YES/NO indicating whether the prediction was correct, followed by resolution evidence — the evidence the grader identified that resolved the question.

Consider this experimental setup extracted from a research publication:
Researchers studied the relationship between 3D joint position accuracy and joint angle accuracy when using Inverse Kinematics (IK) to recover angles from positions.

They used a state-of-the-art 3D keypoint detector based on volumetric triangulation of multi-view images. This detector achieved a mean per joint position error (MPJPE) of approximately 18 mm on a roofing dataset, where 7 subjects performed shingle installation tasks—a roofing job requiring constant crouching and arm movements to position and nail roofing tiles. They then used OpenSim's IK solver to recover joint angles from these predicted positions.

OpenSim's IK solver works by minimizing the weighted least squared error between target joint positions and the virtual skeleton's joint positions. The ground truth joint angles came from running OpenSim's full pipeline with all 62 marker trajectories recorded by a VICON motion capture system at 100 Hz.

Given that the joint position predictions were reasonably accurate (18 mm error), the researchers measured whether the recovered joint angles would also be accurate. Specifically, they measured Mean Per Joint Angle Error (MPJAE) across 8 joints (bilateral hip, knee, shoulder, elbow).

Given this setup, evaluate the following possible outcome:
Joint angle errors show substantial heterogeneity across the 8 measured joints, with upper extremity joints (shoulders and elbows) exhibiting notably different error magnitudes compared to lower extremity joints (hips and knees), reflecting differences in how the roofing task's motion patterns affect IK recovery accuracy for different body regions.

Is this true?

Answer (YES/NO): YES